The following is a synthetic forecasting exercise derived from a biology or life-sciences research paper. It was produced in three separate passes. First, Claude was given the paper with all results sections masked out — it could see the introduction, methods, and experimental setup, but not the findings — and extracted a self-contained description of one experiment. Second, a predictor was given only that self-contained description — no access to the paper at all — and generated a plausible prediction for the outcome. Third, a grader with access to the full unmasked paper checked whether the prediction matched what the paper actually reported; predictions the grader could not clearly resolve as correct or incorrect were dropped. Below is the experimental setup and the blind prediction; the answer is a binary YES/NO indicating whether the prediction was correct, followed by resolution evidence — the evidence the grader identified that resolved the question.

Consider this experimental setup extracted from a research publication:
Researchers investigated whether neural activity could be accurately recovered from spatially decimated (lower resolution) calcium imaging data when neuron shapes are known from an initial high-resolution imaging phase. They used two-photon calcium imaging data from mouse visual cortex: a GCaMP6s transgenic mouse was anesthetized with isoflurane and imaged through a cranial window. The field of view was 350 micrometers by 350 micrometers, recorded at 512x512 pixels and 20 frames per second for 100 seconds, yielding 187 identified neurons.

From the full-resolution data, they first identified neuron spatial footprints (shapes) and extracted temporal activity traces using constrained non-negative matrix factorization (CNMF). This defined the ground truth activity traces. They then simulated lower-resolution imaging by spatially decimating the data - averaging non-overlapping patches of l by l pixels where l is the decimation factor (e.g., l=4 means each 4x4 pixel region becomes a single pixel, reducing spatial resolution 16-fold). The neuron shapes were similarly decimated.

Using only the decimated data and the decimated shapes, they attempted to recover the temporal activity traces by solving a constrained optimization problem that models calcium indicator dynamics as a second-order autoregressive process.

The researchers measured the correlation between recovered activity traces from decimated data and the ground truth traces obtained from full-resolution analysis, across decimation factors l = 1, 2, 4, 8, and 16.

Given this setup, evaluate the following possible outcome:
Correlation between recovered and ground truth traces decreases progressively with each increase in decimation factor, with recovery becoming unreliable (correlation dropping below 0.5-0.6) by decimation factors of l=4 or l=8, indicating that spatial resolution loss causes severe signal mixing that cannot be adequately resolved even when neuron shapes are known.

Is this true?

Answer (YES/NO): NO